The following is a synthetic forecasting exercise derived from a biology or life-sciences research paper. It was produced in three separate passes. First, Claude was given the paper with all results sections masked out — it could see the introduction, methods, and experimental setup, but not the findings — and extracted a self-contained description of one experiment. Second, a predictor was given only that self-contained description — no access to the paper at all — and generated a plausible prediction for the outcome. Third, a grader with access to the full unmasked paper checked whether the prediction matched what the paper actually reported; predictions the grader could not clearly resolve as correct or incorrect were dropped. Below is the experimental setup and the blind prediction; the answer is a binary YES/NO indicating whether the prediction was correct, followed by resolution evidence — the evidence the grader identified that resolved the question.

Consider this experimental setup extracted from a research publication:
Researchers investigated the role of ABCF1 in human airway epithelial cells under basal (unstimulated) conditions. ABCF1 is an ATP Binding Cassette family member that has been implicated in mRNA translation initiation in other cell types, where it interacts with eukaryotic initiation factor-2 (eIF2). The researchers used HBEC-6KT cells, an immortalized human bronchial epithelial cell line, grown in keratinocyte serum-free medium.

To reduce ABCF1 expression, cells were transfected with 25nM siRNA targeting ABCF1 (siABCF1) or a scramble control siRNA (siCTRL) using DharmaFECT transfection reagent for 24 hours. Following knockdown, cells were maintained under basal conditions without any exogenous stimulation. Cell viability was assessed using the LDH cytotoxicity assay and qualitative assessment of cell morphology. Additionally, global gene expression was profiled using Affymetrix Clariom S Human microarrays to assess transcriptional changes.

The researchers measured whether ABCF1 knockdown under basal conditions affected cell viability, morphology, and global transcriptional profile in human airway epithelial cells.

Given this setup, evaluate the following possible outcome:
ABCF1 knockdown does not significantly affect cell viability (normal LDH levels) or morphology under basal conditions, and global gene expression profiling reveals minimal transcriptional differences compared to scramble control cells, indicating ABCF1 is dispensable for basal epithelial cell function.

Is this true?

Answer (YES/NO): YES